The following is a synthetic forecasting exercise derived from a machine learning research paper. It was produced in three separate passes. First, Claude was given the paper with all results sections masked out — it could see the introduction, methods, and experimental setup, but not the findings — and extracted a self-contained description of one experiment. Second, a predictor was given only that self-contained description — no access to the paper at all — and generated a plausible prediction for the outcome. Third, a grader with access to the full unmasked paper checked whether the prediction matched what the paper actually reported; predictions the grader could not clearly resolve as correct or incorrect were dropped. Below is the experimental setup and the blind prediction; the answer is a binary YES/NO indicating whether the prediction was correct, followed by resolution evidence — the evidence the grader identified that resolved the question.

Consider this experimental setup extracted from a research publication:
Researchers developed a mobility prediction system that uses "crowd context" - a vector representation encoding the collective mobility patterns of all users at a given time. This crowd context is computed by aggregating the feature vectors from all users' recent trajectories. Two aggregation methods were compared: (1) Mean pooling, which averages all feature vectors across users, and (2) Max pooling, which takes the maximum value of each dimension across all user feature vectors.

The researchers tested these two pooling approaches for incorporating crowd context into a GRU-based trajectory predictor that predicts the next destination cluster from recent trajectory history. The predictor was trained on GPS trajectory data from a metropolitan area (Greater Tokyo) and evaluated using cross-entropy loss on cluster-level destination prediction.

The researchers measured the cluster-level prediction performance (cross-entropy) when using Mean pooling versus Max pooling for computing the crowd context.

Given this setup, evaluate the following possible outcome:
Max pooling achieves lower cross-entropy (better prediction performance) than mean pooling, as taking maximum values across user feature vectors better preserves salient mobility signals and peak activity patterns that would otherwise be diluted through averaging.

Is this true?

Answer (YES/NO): NO